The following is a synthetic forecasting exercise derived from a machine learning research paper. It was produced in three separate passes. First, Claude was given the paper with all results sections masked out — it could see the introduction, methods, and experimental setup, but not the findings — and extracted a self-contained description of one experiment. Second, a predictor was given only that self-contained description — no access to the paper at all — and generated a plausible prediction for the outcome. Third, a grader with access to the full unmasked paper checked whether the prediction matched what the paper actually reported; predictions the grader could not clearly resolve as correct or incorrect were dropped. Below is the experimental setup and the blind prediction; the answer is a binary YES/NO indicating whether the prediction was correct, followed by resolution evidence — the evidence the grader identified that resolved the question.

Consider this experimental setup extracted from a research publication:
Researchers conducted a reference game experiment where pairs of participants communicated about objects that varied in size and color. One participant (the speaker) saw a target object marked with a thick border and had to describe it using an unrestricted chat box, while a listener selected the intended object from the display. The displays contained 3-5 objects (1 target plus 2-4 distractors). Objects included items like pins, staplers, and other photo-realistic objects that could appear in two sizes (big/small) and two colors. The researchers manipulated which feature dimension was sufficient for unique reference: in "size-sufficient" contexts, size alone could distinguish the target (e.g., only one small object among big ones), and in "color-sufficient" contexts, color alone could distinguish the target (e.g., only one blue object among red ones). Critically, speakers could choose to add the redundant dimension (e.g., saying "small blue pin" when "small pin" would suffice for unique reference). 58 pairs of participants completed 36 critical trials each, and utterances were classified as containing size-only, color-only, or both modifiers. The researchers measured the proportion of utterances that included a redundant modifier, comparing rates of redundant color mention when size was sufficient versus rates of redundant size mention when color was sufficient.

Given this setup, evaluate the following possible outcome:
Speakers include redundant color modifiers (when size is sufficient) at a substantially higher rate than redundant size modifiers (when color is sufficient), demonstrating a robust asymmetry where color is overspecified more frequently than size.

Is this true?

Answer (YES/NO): YES